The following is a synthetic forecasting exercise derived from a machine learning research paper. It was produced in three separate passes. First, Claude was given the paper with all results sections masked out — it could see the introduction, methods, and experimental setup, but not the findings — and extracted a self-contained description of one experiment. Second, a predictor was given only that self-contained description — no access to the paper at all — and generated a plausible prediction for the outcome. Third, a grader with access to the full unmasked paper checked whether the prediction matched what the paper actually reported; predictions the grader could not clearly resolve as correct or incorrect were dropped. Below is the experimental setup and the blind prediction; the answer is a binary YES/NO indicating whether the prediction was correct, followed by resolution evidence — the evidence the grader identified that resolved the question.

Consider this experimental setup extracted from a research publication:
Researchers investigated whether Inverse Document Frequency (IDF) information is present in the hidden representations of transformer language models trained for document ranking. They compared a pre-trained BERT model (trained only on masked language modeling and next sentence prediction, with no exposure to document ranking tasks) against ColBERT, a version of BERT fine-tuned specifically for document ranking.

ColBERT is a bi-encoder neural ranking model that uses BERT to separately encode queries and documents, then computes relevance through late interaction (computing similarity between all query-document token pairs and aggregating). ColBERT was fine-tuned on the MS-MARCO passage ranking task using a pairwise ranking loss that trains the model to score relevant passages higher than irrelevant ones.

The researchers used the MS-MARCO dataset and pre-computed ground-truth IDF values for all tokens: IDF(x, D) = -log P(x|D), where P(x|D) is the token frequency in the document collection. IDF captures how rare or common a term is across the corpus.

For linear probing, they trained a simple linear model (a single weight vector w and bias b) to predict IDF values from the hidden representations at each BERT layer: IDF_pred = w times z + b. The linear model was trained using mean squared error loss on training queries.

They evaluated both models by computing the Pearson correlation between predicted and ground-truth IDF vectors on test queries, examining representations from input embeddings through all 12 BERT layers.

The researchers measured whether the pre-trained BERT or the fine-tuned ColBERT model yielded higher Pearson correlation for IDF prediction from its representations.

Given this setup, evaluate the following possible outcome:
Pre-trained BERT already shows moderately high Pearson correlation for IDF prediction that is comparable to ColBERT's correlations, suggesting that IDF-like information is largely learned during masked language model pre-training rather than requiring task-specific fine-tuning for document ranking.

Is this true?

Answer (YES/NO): NO